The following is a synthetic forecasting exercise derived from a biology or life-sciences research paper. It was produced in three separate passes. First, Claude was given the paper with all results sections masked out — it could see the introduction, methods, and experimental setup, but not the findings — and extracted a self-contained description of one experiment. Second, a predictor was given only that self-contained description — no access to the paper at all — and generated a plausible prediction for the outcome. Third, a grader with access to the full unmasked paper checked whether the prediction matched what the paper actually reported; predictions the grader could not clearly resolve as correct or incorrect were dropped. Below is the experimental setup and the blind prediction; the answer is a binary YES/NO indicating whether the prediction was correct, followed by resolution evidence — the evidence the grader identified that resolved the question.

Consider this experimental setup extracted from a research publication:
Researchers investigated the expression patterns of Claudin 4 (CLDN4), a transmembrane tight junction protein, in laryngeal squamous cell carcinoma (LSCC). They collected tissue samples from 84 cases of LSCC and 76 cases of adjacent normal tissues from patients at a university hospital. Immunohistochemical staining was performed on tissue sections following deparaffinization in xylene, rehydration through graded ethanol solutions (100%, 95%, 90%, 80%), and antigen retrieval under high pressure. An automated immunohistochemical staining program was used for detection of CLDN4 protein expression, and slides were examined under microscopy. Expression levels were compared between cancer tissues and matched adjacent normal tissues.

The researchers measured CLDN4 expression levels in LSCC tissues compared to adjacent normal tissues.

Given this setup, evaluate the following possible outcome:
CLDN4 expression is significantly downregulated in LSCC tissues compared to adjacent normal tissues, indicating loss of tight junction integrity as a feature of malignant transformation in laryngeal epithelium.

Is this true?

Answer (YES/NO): YES